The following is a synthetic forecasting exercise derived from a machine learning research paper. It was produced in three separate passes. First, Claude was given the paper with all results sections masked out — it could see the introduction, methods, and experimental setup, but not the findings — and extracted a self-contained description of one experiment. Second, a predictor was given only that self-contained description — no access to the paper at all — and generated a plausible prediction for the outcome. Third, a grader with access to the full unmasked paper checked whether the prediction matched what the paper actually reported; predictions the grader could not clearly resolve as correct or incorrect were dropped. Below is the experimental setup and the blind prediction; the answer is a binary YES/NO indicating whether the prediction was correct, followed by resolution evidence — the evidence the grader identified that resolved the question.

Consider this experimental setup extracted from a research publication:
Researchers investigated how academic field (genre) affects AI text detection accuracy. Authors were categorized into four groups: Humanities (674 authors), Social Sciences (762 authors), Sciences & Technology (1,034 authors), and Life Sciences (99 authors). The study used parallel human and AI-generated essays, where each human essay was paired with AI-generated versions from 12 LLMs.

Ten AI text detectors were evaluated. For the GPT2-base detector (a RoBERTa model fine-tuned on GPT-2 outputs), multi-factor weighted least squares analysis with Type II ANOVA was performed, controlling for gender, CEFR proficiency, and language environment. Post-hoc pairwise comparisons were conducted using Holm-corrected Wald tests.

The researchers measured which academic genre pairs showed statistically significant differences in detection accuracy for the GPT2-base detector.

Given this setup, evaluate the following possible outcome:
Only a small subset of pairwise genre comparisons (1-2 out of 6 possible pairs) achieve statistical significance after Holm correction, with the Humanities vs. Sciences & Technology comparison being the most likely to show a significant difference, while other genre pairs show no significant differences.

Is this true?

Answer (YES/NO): NO